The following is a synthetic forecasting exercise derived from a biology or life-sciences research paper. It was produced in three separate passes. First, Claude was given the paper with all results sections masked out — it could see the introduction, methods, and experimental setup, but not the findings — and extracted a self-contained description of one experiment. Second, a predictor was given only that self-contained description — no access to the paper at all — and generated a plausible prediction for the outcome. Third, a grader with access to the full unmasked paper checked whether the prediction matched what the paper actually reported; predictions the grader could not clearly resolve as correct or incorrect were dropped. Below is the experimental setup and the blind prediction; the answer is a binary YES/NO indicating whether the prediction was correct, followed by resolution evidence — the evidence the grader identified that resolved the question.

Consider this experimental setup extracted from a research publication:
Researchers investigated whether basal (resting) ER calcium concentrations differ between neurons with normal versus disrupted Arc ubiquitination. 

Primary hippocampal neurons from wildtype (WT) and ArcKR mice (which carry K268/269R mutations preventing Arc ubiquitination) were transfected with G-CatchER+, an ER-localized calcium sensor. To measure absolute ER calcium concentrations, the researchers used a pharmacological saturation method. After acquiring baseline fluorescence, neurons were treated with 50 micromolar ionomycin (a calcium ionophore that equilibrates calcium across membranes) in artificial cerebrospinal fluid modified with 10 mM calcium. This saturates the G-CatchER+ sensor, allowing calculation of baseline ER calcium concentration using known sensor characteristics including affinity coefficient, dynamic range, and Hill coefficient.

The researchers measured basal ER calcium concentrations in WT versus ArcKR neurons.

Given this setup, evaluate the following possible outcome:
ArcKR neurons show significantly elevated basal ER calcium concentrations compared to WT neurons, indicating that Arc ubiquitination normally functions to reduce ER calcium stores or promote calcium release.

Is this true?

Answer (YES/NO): NO